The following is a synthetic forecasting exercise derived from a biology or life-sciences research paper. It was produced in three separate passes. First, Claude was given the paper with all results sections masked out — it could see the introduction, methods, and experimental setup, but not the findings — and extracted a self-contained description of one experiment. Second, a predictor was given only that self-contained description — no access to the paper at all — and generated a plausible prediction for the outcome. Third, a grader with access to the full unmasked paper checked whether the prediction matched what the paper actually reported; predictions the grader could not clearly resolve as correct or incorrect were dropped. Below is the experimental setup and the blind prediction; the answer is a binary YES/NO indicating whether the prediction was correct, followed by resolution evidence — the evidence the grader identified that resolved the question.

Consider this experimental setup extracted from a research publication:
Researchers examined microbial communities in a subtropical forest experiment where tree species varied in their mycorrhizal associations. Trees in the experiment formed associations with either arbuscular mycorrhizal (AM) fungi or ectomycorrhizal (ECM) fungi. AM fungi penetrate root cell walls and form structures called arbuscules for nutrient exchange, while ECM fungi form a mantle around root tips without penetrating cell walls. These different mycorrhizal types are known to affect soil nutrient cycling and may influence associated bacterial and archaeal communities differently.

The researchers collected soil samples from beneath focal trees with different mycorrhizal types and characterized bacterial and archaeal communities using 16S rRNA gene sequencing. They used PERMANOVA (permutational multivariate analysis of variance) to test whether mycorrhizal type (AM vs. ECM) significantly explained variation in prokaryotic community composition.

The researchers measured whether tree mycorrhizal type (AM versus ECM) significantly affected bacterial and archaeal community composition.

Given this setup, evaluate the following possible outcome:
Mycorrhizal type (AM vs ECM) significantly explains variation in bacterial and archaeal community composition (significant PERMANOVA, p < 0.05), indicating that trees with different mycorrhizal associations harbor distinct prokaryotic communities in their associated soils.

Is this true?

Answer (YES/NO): NO